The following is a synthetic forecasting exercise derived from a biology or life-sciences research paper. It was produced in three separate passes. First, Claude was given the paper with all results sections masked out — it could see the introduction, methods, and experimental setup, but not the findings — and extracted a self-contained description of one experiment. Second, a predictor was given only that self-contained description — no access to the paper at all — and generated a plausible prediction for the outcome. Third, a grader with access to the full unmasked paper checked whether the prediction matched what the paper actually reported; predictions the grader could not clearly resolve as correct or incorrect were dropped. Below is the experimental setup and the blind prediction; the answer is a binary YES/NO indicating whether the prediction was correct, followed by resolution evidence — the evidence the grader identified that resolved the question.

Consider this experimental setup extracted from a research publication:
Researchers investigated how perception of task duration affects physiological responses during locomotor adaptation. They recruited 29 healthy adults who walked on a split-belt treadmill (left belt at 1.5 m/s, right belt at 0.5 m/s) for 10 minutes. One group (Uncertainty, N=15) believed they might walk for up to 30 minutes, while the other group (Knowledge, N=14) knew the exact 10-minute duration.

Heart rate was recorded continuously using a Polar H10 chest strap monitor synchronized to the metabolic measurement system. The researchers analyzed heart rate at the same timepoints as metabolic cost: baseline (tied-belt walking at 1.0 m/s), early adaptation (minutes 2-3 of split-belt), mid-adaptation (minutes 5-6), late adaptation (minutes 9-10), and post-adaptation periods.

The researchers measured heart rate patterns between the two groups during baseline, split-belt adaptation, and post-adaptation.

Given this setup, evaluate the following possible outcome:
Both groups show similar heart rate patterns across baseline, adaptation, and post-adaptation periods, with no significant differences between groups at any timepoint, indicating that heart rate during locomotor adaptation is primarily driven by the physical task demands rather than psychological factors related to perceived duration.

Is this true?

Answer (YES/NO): NO